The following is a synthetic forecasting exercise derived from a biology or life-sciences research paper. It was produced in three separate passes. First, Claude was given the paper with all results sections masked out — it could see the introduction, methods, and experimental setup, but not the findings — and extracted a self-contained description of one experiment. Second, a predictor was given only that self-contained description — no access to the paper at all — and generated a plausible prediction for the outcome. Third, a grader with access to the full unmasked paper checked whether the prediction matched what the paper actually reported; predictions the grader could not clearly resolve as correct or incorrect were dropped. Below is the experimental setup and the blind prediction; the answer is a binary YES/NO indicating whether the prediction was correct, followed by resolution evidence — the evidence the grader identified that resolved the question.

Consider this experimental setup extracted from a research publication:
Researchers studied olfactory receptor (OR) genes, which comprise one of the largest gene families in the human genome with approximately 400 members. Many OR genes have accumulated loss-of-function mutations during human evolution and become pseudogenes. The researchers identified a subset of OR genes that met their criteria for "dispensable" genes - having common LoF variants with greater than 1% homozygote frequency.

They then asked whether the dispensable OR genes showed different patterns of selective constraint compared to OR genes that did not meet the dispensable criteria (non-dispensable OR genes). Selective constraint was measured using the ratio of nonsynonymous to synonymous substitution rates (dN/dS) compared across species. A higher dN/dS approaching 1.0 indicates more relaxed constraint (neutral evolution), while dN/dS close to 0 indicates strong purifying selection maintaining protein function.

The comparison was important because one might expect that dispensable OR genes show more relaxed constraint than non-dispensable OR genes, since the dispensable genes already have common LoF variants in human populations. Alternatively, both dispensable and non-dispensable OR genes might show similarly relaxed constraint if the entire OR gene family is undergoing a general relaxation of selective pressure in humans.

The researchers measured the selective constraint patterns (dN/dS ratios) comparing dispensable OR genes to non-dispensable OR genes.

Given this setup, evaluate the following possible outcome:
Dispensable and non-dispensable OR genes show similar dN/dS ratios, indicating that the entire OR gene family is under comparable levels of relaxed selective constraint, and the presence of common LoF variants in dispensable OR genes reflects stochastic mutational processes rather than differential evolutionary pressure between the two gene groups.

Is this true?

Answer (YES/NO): YES